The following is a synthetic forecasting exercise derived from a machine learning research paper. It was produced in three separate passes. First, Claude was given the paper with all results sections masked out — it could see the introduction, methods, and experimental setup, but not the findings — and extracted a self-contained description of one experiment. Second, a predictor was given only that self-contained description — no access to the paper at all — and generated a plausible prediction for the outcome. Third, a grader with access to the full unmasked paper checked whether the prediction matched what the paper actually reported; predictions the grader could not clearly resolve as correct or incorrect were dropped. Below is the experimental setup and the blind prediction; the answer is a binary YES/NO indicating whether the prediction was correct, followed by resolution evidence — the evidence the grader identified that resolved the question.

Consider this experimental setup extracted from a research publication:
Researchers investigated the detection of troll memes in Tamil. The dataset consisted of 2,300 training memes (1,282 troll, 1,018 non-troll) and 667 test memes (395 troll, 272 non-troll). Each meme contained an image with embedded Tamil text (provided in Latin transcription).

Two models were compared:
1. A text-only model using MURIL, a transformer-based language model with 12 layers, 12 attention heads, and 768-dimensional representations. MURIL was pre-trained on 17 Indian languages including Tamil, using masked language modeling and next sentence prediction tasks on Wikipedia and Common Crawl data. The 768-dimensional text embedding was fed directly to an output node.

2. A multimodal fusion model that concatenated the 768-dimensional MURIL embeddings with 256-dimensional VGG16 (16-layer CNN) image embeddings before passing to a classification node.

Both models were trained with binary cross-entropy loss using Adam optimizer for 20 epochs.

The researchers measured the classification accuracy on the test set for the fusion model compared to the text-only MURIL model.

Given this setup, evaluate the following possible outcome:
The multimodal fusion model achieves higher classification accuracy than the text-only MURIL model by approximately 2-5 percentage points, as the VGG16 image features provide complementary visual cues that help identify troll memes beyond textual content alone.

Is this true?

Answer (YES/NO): NO